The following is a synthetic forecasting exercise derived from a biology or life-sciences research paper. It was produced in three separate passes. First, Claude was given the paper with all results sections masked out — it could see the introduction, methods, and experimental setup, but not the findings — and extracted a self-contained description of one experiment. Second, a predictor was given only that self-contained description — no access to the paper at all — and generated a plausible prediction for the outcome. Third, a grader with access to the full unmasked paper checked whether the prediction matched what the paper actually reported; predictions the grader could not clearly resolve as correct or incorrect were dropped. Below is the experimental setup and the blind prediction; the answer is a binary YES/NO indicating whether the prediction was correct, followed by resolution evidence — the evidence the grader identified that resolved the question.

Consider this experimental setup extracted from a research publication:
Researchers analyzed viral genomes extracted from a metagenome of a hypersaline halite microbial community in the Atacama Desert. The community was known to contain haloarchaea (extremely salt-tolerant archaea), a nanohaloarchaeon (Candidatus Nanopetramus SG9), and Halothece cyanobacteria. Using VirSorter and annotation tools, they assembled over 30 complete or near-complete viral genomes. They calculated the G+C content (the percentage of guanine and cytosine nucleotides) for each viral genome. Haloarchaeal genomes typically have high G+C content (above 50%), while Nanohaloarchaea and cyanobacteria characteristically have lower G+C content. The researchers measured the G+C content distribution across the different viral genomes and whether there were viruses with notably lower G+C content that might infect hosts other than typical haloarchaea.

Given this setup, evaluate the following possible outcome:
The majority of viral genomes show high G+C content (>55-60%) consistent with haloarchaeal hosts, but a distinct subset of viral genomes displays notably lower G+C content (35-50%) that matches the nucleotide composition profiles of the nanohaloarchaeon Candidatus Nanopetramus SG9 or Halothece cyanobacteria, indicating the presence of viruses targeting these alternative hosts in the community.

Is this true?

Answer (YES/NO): YES